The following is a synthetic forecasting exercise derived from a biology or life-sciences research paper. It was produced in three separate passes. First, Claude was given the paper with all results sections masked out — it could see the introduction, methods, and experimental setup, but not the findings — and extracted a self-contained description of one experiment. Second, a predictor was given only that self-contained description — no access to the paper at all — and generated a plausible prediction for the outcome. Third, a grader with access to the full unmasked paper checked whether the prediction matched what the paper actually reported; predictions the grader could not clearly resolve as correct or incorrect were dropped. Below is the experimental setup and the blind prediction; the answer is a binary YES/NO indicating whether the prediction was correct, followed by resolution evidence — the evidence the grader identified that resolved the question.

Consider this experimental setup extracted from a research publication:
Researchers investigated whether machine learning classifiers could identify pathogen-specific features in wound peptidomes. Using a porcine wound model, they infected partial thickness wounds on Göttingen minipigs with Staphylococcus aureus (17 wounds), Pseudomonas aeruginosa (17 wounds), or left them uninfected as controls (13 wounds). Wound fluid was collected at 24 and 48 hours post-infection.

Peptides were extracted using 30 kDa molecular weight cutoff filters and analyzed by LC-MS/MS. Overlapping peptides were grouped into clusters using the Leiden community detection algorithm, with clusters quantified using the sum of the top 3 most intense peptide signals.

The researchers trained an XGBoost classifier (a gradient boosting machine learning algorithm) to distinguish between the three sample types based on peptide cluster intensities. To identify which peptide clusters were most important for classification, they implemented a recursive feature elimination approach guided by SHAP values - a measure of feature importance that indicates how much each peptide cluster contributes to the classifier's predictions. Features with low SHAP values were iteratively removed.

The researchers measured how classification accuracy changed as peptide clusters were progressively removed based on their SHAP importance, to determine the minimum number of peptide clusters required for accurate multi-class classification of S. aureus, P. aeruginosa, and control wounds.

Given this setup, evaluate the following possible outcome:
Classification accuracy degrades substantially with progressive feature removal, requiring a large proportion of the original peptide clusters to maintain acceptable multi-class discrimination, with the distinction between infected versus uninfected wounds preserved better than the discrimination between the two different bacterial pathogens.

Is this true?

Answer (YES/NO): NO